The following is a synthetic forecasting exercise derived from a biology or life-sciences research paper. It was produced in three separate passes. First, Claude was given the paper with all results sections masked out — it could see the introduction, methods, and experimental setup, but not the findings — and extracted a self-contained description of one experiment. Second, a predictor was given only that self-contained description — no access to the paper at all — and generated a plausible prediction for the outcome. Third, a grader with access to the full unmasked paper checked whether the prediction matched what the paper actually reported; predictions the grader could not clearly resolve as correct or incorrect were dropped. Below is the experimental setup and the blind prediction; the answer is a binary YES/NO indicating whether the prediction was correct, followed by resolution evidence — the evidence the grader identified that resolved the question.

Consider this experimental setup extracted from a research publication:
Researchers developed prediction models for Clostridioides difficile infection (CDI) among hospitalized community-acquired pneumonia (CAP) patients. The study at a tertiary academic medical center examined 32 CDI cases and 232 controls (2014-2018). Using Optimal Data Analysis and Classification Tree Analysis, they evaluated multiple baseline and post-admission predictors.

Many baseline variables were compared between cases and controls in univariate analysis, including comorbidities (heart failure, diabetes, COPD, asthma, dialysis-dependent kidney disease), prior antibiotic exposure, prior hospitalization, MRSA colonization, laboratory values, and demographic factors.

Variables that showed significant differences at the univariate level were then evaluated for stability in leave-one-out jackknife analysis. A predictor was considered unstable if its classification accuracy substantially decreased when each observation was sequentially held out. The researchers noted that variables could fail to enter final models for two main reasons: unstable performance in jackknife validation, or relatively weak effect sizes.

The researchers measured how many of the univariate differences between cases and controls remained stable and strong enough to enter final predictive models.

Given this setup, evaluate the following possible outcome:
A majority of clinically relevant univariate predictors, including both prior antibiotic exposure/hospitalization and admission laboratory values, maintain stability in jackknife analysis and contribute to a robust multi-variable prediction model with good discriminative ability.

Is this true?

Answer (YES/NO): NO